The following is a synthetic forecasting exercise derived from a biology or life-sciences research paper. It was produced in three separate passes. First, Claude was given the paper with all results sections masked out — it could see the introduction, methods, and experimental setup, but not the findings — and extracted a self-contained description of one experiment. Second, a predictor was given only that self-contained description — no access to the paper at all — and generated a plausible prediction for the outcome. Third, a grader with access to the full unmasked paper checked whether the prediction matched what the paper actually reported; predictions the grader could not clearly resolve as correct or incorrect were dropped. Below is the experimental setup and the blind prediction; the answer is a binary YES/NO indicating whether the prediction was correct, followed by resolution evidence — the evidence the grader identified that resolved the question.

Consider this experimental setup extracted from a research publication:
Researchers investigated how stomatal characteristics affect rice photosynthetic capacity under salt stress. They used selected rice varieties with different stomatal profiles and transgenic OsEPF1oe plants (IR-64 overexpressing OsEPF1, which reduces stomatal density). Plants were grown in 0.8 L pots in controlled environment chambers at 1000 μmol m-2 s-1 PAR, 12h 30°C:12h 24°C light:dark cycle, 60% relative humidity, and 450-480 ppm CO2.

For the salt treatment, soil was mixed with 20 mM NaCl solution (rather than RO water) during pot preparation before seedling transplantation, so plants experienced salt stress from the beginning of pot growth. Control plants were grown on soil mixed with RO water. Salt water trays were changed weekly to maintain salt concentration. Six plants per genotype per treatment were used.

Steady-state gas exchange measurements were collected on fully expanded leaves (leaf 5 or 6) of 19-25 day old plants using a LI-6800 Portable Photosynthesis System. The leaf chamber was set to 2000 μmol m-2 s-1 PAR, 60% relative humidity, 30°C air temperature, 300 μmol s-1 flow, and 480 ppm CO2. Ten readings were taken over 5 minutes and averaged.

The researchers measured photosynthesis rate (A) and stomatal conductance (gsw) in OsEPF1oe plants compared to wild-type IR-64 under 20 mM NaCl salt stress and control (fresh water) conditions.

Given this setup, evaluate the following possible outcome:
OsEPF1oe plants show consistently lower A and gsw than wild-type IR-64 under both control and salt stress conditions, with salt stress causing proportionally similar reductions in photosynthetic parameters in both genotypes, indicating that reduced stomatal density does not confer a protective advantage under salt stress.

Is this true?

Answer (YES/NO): NO